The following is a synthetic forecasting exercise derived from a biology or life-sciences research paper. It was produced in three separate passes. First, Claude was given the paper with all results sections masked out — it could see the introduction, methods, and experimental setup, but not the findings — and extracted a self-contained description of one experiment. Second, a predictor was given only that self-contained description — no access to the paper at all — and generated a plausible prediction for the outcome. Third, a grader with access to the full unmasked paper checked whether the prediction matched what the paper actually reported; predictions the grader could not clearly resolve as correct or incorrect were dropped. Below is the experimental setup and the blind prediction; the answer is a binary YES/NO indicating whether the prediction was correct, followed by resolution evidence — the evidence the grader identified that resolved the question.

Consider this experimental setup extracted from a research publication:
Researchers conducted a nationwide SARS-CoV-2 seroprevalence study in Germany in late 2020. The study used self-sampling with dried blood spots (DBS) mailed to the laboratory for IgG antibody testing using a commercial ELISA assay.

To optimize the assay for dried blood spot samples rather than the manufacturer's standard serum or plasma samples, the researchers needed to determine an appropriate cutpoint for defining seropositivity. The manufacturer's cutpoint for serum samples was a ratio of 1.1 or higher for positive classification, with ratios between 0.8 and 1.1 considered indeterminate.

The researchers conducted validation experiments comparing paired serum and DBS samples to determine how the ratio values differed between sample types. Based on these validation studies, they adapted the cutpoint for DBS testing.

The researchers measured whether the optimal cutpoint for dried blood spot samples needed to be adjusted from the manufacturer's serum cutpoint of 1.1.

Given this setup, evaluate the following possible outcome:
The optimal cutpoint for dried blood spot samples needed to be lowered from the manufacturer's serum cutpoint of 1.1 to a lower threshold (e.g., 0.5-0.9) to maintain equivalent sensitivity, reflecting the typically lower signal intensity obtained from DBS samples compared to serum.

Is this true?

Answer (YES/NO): NO